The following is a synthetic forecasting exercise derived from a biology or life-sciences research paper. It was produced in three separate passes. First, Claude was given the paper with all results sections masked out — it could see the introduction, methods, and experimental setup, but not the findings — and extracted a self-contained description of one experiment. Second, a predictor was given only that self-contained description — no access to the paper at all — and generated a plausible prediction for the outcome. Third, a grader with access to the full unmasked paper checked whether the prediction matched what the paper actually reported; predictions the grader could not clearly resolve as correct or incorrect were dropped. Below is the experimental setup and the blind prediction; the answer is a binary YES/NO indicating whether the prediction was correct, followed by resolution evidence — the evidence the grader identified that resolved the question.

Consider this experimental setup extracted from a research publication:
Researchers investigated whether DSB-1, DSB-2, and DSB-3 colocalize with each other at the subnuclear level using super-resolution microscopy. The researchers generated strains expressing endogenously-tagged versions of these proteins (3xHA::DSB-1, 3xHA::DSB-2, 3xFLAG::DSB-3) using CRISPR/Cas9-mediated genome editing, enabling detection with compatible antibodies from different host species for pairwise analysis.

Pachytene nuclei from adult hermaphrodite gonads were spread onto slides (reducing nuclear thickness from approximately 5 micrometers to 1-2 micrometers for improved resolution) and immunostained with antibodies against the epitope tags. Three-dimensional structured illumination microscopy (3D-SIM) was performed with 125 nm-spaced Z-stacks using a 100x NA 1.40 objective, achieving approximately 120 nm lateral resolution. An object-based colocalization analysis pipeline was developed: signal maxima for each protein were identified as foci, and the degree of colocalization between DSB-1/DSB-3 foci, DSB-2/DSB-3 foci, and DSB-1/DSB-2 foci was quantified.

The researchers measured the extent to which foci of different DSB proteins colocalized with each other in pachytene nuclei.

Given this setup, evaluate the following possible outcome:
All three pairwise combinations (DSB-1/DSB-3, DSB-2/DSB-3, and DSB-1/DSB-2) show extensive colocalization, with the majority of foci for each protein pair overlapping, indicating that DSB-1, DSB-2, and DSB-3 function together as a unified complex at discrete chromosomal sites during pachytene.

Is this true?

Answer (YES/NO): NO